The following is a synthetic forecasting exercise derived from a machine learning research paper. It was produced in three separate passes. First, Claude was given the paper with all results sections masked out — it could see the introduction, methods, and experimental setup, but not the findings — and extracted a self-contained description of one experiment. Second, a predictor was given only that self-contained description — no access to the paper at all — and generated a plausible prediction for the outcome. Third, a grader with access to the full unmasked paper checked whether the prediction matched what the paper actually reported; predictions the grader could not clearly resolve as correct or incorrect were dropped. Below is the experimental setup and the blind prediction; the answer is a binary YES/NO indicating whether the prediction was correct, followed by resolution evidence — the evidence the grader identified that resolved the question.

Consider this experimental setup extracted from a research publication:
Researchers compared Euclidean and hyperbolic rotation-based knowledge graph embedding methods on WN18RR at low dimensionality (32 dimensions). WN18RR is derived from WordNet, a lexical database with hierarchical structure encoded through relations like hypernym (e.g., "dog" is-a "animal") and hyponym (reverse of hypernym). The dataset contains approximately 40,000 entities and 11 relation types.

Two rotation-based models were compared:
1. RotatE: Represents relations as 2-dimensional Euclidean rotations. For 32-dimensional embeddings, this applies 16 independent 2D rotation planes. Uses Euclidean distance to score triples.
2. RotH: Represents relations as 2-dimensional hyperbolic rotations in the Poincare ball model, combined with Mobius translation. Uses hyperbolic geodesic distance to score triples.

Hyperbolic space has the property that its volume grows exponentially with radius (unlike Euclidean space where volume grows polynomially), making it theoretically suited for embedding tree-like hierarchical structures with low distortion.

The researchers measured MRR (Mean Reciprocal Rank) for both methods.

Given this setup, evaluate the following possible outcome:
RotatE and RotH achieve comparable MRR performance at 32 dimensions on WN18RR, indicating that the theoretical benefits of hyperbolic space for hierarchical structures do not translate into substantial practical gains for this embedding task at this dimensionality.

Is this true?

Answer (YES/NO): NO